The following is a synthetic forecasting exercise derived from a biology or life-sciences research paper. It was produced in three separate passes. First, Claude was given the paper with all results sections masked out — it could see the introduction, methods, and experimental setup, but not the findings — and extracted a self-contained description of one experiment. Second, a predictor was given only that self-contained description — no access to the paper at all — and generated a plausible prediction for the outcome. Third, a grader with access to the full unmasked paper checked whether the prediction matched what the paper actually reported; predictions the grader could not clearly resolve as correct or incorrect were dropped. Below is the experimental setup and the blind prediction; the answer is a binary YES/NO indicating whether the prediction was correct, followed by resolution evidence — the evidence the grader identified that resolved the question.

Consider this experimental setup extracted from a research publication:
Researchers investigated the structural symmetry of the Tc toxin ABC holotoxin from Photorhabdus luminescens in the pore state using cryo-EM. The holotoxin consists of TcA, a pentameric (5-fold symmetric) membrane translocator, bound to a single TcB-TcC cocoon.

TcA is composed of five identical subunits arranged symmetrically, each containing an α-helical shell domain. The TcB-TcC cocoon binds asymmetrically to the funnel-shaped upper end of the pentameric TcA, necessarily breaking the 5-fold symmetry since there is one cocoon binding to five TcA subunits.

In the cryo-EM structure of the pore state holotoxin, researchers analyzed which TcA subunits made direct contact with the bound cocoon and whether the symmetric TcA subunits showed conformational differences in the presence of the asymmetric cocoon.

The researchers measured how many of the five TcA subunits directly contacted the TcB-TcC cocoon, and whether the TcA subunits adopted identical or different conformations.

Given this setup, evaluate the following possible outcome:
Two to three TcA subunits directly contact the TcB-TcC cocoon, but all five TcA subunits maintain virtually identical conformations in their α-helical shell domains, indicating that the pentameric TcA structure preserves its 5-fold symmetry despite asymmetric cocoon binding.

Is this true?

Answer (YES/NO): NO